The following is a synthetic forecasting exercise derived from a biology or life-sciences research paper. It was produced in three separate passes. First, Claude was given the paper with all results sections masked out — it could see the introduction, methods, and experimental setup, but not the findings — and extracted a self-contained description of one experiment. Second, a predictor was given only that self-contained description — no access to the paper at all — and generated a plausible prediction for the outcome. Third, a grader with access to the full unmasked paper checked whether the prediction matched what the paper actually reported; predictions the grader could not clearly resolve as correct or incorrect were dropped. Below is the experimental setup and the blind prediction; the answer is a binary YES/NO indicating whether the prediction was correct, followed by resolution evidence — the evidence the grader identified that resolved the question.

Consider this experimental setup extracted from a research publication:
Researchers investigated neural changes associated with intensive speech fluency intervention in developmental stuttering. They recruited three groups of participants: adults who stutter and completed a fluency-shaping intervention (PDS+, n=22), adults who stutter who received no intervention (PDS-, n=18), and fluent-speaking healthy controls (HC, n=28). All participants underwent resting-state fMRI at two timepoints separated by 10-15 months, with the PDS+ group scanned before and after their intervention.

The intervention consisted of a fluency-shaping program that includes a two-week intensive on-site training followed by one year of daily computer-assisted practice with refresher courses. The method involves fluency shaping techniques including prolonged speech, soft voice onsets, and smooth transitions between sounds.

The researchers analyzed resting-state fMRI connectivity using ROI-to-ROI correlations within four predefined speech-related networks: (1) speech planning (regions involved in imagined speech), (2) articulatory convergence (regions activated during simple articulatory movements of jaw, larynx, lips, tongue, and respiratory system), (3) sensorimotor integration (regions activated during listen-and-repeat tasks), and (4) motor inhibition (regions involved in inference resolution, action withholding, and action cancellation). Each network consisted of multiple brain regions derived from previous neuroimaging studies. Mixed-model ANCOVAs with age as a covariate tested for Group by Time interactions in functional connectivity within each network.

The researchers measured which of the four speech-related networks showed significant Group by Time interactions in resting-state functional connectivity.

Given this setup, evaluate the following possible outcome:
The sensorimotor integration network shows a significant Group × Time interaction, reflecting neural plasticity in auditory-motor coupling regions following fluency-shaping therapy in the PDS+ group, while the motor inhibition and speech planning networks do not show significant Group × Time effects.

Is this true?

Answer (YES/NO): YES